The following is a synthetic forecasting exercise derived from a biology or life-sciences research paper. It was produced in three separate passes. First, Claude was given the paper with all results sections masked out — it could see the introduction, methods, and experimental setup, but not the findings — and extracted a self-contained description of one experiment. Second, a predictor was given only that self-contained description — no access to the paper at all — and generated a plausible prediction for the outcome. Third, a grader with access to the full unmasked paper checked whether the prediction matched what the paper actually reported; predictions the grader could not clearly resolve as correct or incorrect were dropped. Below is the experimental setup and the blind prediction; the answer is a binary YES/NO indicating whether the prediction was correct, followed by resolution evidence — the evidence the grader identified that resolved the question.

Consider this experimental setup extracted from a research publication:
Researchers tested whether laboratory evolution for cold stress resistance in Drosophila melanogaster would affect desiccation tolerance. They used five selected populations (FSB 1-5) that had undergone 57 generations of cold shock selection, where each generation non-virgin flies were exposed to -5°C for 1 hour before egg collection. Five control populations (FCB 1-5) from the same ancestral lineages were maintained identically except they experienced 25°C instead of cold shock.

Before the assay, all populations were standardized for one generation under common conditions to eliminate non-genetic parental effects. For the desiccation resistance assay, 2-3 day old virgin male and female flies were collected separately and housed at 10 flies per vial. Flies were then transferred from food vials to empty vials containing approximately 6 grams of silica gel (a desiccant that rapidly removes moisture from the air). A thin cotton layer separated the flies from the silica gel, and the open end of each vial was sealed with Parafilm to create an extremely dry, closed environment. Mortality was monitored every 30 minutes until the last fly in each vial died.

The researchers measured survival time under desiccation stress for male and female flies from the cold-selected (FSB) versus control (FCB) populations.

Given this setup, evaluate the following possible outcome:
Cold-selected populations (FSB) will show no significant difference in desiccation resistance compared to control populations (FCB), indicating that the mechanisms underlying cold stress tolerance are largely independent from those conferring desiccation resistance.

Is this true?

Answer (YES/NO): NO